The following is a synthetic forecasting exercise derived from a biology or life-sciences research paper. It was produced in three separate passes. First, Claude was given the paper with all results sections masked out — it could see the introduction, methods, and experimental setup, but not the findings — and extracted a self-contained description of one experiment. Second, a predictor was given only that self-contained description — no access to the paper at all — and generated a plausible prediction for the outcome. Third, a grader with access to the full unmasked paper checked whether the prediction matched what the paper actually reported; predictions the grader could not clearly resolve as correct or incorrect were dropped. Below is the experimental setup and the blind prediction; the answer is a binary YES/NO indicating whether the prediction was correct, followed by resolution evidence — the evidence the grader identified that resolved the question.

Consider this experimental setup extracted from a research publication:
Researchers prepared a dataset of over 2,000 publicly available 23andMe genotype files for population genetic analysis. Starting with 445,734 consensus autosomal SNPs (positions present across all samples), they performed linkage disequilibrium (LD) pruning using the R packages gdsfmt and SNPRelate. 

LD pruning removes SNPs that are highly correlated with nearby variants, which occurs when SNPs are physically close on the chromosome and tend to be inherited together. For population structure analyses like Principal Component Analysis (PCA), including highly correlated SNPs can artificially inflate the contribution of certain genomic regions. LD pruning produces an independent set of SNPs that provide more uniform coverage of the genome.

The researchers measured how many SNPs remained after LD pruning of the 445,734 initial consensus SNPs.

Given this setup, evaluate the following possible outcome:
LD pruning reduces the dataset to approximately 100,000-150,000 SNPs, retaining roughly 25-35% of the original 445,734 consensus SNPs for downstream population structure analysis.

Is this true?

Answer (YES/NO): NO